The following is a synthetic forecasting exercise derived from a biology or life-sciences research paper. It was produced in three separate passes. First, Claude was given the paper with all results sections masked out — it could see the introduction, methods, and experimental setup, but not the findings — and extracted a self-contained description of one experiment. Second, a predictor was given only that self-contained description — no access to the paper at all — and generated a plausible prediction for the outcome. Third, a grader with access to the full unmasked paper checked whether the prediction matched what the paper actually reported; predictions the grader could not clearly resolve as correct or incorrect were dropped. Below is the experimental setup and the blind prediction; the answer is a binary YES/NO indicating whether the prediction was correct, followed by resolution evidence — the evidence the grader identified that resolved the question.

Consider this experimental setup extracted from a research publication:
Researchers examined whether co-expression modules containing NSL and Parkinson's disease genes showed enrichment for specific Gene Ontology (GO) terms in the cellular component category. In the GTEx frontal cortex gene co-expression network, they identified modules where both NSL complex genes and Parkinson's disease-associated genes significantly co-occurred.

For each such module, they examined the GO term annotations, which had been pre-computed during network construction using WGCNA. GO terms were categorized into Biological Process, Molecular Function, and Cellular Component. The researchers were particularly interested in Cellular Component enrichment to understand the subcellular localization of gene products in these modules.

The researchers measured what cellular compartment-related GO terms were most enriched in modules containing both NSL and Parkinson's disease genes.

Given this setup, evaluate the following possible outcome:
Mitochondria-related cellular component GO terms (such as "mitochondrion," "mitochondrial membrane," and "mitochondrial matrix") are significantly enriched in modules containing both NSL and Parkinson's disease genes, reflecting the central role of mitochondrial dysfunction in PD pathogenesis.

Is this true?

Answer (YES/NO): NO